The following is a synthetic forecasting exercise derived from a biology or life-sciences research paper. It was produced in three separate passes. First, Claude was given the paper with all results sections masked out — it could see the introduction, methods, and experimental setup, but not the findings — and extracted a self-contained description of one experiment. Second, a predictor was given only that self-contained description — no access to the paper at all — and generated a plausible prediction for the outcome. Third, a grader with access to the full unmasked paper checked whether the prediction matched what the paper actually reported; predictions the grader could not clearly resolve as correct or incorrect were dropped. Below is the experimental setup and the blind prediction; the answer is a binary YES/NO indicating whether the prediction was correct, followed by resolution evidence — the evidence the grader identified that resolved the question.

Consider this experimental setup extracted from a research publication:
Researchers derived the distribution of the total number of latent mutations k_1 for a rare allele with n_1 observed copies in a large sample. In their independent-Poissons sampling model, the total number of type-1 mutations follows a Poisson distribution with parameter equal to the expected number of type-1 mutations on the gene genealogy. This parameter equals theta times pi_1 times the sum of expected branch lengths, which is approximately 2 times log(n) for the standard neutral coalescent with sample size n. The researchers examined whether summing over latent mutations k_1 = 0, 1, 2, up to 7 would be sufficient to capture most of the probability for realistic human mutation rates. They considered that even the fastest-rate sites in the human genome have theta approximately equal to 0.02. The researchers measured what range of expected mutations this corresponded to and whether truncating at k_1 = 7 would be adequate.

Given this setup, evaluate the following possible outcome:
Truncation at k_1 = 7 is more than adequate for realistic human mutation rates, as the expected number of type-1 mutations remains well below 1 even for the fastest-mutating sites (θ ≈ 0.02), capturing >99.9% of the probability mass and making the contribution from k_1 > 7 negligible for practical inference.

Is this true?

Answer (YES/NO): NO